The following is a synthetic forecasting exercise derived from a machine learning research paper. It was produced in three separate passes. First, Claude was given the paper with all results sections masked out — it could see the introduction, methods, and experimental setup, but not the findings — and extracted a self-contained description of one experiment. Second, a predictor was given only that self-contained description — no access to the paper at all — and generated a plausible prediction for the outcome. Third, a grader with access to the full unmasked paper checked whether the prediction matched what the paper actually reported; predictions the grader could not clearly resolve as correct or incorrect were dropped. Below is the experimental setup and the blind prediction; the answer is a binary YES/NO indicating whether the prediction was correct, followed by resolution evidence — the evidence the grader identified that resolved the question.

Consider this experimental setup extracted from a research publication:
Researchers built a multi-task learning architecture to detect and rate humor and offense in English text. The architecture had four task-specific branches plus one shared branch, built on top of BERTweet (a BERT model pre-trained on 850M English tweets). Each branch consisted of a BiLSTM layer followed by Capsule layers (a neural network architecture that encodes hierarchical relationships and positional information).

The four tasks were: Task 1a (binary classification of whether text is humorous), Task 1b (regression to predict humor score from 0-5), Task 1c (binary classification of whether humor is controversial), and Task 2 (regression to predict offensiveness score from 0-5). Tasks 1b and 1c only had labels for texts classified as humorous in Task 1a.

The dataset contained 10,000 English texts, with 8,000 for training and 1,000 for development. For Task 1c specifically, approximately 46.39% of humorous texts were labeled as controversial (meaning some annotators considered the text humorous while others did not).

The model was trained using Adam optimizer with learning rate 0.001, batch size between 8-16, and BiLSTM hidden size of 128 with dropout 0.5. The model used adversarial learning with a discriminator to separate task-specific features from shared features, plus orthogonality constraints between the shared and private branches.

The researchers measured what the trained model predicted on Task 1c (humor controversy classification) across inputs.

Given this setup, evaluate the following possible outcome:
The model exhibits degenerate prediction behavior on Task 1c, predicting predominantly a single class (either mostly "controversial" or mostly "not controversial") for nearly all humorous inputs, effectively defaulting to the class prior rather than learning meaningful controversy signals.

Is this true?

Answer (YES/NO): YES